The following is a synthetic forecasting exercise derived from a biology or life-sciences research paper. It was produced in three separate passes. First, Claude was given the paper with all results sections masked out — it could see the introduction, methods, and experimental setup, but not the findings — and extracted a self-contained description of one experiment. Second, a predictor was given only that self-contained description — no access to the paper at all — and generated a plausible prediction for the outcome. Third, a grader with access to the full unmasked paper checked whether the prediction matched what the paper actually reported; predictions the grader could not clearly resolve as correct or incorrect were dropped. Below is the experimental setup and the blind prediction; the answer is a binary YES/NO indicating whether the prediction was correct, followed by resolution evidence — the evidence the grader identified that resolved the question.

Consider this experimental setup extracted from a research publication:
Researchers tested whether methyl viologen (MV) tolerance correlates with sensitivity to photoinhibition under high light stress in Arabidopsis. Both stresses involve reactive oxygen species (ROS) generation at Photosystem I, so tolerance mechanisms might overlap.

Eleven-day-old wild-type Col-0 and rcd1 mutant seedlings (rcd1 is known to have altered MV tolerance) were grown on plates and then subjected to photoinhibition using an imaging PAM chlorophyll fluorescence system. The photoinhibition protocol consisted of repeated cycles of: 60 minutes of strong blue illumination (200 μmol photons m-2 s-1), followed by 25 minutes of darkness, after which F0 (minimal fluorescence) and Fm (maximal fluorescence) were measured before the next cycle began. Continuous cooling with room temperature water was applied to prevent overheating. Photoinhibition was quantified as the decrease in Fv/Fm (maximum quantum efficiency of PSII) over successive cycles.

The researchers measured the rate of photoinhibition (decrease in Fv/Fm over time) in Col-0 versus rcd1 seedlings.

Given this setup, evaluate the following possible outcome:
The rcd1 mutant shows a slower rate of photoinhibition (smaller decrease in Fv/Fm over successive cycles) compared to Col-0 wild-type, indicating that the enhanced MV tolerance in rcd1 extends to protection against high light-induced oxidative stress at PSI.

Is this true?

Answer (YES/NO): NO